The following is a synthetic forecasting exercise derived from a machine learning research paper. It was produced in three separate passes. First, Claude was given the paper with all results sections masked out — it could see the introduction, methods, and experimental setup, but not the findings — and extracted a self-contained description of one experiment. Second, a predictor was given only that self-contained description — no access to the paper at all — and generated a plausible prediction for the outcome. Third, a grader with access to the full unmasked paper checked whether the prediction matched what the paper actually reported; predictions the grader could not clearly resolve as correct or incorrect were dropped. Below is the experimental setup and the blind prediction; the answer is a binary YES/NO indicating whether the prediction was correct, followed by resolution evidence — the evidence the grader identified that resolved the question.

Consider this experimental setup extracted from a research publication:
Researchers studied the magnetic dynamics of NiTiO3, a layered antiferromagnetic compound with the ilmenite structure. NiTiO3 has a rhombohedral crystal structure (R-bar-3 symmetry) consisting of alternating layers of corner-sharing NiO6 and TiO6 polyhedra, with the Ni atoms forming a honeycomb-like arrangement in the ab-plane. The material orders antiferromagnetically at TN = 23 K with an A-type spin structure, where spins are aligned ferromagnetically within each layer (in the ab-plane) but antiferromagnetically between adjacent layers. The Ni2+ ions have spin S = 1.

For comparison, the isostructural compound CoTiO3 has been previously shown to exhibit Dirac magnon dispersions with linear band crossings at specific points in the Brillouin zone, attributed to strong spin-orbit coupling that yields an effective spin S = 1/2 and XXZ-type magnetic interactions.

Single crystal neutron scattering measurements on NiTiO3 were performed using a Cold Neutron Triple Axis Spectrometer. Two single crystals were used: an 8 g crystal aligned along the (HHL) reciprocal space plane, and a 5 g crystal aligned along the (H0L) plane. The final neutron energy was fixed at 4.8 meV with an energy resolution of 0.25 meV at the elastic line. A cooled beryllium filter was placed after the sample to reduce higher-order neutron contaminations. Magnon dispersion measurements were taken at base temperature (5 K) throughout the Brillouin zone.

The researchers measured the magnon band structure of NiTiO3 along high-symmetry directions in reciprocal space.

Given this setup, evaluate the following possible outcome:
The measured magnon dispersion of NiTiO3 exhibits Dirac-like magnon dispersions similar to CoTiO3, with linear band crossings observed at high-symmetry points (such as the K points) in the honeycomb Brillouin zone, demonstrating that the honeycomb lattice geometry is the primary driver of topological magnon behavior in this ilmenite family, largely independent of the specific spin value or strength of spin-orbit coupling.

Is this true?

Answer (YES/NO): NO